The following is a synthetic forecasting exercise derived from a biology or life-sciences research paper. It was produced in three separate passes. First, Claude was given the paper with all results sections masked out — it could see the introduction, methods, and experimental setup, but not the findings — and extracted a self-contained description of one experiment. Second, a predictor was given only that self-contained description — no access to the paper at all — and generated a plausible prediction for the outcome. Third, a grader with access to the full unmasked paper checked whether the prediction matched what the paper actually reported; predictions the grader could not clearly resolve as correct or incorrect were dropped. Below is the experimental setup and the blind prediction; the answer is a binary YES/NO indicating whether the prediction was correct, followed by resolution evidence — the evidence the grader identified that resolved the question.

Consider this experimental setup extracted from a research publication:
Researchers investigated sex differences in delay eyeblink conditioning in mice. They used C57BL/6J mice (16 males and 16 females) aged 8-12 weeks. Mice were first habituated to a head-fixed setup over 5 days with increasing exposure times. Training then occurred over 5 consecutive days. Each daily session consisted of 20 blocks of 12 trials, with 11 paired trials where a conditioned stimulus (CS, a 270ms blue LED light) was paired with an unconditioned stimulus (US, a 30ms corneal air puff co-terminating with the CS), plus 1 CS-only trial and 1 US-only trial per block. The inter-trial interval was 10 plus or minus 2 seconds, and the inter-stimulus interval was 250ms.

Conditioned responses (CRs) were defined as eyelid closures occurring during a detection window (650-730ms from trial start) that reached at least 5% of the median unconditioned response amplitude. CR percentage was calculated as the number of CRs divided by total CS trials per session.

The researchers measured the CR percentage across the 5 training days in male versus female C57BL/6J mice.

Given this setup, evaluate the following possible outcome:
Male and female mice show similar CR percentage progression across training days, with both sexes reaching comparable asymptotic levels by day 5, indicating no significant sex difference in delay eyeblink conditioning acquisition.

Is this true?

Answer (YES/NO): NO